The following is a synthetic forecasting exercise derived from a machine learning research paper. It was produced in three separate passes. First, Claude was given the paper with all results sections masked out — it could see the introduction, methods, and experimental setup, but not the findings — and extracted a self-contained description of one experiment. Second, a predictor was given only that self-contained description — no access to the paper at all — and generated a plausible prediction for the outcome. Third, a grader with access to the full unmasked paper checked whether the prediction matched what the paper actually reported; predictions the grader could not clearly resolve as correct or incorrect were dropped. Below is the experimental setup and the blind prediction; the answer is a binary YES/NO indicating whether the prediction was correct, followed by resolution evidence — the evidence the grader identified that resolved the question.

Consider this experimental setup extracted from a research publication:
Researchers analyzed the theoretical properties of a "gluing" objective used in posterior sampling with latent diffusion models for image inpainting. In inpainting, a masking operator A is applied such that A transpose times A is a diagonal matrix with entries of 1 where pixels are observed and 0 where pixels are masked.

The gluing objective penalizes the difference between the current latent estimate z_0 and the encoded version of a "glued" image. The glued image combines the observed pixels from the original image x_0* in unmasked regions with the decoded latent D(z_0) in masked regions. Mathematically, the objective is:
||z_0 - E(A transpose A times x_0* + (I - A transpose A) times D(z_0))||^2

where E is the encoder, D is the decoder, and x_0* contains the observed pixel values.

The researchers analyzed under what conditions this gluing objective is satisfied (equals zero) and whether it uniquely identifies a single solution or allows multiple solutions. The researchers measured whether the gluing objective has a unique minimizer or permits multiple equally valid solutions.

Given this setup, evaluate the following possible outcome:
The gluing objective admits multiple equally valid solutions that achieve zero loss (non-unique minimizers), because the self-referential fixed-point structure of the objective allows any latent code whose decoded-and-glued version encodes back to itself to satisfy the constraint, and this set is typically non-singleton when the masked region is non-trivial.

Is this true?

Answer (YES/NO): NO